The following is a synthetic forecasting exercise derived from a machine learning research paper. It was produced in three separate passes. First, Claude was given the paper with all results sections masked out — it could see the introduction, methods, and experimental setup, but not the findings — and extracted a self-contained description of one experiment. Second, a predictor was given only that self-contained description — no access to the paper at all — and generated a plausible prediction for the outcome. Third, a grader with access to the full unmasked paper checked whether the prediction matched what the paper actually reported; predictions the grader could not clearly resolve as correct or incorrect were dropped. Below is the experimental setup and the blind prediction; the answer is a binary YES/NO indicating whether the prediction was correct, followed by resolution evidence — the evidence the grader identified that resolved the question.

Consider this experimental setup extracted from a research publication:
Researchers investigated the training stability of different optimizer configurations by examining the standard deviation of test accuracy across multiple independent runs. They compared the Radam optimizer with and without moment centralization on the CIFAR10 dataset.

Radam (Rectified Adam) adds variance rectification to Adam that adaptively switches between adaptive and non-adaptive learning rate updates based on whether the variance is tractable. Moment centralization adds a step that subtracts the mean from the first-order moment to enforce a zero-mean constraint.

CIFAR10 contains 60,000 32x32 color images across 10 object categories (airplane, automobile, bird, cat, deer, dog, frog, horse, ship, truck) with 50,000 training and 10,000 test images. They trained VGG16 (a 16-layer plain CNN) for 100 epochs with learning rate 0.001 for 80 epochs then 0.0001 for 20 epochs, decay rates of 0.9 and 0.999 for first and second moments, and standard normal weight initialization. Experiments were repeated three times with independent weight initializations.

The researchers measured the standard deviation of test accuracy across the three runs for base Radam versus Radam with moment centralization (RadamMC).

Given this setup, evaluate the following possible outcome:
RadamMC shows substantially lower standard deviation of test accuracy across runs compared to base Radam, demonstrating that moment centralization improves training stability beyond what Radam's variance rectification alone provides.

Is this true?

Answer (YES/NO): YES